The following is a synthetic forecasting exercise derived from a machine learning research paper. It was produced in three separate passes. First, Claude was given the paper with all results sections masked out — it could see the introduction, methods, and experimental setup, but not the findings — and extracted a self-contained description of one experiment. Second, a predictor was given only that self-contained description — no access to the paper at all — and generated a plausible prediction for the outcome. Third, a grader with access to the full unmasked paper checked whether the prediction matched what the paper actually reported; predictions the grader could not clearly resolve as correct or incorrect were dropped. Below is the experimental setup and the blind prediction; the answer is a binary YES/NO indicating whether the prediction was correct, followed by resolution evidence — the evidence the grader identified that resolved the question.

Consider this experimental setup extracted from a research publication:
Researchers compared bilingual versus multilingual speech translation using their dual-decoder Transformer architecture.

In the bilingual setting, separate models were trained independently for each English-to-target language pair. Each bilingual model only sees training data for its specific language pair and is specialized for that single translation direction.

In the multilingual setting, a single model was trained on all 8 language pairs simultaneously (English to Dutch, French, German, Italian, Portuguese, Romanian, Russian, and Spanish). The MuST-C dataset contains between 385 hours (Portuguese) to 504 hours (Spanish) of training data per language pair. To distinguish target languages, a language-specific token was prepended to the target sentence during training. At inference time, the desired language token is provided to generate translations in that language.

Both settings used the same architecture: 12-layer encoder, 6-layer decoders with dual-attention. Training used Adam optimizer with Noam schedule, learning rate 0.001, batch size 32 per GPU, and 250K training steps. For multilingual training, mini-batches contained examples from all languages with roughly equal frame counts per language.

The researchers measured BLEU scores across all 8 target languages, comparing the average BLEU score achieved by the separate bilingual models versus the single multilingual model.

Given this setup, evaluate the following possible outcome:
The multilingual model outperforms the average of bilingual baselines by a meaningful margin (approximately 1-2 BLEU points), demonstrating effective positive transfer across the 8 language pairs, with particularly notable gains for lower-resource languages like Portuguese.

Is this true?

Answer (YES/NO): NO